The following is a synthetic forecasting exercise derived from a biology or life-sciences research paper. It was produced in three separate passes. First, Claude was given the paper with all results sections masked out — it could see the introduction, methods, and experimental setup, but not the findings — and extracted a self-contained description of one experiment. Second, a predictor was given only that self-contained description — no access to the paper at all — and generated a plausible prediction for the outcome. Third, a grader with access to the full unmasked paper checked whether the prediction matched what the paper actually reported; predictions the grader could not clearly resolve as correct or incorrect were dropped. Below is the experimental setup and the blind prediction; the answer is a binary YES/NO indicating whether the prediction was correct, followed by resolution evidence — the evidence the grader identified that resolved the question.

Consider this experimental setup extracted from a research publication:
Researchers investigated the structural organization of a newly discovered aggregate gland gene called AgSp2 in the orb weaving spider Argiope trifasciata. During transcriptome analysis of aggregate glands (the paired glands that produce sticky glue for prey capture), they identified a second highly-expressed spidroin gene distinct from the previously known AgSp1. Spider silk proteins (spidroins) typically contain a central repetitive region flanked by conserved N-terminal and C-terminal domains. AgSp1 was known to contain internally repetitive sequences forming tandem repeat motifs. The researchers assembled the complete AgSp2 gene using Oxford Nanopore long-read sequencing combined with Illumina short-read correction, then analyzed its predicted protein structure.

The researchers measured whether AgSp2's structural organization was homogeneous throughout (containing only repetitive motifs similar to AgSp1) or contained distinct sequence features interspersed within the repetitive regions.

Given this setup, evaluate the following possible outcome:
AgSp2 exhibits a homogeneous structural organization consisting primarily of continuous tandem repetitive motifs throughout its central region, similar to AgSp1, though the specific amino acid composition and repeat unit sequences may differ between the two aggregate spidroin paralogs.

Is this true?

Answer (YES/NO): NO